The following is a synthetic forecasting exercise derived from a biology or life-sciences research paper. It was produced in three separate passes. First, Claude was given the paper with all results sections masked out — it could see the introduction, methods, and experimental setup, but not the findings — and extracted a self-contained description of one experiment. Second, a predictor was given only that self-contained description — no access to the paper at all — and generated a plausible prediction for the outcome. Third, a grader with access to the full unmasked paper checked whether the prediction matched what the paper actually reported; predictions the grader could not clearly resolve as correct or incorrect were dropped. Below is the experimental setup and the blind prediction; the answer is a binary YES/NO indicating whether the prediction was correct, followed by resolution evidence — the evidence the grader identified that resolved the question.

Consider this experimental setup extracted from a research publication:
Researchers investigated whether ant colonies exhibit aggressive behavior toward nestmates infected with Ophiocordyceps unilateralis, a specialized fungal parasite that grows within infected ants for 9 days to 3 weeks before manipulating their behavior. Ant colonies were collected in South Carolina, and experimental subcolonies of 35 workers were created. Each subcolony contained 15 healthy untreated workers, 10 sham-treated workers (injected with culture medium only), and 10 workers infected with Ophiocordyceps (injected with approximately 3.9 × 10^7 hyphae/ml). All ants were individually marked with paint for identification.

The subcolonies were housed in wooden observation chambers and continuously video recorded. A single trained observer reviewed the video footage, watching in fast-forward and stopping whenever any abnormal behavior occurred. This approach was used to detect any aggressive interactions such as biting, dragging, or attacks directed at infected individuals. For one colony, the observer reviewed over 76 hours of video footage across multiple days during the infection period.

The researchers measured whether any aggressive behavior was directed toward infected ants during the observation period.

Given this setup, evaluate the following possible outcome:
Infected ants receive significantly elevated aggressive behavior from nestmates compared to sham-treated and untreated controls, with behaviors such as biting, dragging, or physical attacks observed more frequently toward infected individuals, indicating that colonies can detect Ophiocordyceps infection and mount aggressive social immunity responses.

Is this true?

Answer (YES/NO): NO